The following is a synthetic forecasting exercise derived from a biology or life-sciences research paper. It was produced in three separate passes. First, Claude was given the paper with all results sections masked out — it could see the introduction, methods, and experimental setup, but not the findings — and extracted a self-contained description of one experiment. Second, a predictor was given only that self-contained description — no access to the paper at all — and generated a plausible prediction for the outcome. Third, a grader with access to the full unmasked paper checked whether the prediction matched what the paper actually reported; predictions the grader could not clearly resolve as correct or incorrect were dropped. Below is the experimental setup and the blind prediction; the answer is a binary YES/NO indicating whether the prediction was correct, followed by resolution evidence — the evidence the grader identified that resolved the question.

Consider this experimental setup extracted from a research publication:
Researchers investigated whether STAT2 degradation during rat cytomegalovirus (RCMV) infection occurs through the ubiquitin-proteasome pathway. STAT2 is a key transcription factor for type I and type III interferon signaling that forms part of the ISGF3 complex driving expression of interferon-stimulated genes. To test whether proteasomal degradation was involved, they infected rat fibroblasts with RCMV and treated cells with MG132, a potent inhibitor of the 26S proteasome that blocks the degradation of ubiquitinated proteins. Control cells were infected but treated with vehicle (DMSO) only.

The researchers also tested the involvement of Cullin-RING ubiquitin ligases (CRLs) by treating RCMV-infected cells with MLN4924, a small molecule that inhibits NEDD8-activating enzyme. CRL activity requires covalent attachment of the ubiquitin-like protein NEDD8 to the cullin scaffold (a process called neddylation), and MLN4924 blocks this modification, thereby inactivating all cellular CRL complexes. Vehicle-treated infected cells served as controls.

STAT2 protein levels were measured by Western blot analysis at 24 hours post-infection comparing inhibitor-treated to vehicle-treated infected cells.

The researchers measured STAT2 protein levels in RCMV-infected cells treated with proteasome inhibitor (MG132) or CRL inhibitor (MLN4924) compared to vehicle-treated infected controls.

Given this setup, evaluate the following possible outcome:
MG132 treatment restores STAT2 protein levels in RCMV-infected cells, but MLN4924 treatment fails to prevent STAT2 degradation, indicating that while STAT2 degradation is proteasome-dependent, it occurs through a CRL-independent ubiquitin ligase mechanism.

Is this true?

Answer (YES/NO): NO